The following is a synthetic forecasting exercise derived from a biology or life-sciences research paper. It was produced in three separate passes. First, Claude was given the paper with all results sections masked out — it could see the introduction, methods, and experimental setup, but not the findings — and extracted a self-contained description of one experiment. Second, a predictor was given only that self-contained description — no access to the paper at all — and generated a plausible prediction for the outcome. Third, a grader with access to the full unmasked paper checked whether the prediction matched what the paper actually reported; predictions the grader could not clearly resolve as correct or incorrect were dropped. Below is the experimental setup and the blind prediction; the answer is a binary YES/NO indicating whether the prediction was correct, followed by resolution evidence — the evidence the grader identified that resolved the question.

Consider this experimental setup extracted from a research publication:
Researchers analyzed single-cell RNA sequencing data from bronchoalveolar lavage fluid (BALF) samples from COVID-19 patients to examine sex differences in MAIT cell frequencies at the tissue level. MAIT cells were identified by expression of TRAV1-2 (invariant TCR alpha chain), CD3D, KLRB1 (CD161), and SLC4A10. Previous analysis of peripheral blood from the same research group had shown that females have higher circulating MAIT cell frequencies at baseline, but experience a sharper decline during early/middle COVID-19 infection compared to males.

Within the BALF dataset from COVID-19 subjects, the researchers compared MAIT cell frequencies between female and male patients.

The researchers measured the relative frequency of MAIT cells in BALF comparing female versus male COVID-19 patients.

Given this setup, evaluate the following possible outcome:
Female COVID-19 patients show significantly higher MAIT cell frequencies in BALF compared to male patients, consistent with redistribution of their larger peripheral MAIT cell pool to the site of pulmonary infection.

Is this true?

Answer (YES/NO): YES